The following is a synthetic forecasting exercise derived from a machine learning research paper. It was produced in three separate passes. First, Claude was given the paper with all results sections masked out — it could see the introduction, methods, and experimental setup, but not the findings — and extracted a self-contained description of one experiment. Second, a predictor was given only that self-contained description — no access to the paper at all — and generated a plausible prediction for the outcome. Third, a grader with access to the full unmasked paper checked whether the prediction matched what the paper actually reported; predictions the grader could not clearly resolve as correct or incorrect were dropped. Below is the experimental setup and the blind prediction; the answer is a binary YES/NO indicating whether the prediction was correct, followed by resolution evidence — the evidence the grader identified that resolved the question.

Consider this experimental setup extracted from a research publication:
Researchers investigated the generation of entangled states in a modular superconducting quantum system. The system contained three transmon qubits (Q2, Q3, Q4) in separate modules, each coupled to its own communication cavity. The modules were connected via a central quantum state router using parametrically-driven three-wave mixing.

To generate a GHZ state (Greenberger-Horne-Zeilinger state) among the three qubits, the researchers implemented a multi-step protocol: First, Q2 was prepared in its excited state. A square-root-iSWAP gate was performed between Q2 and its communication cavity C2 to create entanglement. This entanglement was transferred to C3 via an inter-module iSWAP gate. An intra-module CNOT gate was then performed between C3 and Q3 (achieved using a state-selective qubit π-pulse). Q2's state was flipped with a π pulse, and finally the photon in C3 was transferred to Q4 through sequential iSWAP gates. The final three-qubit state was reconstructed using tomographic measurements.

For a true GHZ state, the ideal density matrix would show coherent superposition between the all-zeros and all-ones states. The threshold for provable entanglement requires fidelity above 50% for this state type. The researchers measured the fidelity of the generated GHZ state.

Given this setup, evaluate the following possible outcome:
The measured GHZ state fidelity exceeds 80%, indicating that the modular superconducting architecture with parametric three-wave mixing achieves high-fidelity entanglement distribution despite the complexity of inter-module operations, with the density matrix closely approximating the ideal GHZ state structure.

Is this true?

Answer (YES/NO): NO